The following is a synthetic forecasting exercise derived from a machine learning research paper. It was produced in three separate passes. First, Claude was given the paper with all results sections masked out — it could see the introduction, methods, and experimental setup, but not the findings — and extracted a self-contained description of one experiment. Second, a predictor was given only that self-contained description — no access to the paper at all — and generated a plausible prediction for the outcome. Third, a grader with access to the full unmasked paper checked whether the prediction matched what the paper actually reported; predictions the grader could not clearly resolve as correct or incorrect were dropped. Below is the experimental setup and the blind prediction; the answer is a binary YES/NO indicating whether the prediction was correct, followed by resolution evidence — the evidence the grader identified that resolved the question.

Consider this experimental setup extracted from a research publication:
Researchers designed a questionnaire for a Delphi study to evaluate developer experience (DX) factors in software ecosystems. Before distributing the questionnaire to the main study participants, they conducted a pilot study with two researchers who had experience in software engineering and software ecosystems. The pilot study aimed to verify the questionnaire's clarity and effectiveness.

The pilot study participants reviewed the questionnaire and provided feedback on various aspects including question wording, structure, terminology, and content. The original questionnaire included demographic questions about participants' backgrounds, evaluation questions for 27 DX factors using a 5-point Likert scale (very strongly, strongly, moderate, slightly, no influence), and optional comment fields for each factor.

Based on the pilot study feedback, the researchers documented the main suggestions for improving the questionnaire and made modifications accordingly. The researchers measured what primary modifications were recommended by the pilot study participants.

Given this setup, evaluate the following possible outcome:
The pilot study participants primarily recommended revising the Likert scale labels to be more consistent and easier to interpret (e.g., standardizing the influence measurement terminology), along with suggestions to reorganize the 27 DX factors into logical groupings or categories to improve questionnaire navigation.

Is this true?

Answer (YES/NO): NO